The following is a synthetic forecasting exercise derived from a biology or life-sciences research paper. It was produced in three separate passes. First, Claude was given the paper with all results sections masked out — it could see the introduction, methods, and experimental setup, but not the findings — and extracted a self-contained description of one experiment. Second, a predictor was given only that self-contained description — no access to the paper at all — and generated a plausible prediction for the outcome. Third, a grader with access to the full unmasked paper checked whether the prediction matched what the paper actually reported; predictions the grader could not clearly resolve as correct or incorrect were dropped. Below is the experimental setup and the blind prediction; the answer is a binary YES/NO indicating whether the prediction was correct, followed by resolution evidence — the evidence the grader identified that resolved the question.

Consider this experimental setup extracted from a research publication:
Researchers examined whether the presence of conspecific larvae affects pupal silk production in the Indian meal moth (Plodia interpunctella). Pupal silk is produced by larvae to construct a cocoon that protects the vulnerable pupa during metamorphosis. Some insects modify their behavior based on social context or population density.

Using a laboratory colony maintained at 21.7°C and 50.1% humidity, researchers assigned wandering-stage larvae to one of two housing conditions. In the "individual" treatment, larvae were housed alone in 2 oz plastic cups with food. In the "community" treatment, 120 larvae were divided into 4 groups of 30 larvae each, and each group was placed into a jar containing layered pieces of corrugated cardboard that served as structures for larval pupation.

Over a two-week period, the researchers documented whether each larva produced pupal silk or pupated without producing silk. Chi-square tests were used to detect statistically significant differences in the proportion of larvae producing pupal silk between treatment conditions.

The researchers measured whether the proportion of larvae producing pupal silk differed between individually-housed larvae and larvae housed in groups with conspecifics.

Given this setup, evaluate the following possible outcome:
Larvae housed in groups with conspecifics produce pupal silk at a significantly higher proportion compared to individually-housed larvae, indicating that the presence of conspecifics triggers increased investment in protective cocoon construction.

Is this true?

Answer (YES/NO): NO